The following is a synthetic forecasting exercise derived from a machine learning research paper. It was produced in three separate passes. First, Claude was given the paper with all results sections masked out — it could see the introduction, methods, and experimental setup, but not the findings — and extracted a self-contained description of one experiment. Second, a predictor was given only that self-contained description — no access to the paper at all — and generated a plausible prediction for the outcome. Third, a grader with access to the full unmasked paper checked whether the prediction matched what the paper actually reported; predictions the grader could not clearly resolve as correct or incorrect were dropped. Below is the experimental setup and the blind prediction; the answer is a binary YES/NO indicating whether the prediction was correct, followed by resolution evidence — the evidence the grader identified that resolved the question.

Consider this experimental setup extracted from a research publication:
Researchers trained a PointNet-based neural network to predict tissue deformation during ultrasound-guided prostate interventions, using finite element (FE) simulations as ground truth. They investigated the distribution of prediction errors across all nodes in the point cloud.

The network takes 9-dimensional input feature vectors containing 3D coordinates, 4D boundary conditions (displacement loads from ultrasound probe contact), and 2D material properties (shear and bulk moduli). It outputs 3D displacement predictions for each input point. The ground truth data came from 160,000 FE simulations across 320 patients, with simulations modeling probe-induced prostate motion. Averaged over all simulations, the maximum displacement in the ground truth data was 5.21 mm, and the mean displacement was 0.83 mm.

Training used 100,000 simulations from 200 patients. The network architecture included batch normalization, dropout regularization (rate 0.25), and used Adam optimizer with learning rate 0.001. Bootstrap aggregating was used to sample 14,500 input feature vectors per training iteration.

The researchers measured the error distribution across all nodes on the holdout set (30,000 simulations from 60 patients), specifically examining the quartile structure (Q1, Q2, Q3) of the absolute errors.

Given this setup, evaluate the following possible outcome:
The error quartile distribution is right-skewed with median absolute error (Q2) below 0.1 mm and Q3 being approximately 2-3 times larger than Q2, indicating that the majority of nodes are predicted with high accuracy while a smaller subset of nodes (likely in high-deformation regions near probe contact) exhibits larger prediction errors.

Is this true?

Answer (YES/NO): YES